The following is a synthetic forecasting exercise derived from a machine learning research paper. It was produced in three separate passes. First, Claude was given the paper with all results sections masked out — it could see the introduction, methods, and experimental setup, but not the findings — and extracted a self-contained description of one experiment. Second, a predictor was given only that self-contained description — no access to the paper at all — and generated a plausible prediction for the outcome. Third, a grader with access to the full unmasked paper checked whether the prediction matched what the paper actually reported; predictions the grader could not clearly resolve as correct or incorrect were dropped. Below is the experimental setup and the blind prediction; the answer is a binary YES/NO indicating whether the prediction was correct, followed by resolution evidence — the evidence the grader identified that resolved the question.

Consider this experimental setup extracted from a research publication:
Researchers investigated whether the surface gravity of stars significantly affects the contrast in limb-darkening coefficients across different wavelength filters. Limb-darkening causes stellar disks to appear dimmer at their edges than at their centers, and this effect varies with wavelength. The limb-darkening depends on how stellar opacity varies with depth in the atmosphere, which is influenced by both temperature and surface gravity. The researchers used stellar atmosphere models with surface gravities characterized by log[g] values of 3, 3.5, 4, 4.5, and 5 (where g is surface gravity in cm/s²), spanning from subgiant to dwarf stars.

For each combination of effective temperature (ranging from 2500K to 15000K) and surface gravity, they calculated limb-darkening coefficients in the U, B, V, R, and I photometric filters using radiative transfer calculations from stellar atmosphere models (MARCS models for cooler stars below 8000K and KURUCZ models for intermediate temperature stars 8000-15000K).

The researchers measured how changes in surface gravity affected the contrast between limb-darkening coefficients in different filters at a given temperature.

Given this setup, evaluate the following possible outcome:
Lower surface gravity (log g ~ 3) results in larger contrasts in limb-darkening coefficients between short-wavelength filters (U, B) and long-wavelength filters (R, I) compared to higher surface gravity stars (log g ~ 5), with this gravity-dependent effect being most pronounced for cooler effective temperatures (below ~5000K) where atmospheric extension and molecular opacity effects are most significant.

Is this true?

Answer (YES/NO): NO